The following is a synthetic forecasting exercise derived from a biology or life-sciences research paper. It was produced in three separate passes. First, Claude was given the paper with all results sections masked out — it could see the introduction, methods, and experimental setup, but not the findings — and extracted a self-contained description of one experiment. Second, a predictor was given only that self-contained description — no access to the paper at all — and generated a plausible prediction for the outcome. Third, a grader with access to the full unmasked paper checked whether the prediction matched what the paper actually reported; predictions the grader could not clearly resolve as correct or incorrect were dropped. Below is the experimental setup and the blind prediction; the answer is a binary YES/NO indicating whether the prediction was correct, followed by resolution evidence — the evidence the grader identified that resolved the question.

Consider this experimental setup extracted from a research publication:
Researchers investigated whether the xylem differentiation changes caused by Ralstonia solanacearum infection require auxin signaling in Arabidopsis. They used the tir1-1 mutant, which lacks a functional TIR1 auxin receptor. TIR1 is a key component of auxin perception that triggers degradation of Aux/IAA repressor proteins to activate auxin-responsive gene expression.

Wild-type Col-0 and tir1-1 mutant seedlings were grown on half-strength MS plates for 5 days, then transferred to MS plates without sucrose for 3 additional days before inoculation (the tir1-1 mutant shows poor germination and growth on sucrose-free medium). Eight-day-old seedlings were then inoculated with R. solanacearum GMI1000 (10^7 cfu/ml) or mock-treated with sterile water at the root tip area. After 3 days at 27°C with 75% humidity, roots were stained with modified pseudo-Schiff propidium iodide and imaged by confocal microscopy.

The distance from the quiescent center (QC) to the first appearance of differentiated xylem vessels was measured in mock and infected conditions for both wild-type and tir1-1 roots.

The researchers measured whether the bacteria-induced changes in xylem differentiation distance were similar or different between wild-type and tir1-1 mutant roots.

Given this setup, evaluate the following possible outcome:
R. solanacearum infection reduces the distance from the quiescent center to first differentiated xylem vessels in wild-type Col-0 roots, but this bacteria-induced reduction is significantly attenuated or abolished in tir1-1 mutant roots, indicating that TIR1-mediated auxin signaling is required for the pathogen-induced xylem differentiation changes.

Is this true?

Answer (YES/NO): NO